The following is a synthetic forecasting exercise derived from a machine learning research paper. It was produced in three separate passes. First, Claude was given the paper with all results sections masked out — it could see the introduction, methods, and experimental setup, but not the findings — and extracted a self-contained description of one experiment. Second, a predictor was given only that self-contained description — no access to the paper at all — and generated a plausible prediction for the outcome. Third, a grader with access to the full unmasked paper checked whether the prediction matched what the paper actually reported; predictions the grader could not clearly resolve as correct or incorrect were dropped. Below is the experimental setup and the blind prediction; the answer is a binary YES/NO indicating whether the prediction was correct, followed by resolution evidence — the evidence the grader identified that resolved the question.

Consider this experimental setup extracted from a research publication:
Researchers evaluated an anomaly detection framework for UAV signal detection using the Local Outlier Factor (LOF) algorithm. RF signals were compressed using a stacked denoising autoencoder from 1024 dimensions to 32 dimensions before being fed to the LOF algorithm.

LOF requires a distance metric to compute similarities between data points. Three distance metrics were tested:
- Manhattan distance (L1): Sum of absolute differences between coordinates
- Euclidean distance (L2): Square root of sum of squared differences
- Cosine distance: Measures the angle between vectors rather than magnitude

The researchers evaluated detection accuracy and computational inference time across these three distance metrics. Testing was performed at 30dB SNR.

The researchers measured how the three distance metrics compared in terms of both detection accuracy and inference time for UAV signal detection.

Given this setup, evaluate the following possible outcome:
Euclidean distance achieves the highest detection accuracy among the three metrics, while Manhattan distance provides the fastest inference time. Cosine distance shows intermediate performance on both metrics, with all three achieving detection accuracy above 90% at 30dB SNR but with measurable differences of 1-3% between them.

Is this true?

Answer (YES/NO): NO